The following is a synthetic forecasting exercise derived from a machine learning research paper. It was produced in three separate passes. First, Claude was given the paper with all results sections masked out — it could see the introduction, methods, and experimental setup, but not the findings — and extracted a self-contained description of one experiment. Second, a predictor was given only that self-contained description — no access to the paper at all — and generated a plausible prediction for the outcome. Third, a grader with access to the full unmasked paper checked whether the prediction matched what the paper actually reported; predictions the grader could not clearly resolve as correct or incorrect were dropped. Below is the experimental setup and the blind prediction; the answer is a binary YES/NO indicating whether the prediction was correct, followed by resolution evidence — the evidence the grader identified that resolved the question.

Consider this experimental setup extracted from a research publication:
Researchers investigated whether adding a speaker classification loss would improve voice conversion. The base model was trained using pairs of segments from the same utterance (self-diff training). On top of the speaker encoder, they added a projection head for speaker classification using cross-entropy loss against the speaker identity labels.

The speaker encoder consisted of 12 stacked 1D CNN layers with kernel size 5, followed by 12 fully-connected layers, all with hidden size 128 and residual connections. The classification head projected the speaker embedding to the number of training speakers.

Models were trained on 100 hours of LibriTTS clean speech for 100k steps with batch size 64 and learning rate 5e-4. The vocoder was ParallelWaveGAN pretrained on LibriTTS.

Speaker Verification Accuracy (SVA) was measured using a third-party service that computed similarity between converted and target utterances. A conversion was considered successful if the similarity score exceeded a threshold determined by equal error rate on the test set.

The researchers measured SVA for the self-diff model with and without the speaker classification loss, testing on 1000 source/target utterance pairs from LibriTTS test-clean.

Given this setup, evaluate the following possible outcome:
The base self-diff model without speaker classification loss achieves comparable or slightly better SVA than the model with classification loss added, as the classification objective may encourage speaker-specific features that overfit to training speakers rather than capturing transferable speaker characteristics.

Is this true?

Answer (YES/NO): NO